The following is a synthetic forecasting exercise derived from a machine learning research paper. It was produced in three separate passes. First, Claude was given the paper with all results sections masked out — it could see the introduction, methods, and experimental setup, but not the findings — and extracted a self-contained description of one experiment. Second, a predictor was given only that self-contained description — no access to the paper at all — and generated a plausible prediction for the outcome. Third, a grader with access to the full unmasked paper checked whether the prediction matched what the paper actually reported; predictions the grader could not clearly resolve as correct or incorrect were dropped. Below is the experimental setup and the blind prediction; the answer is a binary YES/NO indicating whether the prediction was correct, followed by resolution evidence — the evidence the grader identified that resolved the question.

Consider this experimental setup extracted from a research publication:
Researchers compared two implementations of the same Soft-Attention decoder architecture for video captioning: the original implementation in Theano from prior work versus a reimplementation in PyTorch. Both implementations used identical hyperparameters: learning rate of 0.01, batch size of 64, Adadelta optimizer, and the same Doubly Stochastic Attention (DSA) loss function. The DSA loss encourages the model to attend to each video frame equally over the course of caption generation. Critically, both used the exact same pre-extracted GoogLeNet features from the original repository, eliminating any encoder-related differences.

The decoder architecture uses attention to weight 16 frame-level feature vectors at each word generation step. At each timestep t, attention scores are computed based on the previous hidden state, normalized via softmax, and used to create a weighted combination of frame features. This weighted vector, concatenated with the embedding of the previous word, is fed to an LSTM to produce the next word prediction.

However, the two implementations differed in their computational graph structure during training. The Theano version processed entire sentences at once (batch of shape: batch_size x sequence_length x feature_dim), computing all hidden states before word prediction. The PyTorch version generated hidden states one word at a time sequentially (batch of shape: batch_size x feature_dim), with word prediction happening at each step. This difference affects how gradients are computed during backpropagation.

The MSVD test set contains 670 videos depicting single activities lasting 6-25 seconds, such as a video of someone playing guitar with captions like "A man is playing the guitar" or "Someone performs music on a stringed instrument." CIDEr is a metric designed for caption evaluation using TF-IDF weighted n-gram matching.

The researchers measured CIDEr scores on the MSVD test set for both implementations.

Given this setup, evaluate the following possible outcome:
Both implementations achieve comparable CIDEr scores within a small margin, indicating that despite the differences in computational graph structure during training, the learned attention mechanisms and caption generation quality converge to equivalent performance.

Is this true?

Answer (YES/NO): NO